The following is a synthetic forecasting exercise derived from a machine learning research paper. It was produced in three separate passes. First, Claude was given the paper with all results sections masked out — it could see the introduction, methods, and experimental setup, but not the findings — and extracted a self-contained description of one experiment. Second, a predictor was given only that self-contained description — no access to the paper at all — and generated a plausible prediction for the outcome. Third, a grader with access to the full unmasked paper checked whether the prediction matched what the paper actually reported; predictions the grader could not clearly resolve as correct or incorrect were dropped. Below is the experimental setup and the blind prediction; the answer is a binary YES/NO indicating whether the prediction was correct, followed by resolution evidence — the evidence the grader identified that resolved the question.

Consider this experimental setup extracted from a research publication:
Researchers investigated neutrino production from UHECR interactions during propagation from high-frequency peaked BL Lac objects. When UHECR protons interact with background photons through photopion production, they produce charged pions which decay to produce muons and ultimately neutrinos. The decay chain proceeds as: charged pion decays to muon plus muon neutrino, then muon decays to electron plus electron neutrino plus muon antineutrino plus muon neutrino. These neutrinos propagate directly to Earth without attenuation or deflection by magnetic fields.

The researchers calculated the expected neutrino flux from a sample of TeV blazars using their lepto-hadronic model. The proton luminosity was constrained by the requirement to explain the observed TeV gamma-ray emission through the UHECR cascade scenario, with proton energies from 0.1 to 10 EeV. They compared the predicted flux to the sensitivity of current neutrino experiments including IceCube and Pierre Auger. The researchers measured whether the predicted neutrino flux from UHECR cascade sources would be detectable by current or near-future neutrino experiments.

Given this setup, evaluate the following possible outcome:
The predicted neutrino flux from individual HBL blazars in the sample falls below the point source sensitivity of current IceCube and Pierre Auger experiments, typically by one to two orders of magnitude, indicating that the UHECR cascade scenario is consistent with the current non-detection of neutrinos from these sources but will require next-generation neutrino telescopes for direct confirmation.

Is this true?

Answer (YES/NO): NO